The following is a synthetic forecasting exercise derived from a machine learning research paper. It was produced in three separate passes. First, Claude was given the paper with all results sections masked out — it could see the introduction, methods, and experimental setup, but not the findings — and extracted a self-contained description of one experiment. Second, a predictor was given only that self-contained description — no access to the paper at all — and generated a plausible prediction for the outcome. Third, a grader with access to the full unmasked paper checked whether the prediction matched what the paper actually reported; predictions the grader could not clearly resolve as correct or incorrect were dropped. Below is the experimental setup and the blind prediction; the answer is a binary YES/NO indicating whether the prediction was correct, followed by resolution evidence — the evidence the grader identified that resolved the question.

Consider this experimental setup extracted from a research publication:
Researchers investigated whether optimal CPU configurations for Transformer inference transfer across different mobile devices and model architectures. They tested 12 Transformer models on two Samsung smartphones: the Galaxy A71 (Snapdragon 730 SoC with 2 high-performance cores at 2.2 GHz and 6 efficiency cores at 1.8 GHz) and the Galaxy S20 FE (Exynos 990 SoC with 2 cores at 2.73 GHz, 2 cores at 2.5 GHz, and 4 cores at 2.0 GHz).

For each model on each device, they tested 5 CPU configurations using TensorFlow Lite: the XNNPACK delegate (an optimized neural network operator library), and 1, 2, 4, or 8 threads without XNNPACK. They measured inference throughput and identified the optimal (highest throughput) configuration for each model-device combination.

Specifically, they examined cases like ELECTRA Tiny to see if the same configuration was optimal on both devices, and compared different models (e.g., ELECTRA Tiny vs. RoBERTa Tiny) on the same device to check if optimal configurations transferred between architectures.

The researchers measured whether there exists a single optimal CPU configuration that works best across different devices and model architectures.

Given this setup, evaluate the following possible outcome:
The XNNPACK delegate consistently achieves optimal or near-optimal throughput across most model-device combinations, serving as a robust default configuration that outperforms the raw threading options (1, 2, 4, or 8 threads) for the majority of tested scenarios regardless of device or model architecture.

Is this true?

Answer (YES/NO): NO